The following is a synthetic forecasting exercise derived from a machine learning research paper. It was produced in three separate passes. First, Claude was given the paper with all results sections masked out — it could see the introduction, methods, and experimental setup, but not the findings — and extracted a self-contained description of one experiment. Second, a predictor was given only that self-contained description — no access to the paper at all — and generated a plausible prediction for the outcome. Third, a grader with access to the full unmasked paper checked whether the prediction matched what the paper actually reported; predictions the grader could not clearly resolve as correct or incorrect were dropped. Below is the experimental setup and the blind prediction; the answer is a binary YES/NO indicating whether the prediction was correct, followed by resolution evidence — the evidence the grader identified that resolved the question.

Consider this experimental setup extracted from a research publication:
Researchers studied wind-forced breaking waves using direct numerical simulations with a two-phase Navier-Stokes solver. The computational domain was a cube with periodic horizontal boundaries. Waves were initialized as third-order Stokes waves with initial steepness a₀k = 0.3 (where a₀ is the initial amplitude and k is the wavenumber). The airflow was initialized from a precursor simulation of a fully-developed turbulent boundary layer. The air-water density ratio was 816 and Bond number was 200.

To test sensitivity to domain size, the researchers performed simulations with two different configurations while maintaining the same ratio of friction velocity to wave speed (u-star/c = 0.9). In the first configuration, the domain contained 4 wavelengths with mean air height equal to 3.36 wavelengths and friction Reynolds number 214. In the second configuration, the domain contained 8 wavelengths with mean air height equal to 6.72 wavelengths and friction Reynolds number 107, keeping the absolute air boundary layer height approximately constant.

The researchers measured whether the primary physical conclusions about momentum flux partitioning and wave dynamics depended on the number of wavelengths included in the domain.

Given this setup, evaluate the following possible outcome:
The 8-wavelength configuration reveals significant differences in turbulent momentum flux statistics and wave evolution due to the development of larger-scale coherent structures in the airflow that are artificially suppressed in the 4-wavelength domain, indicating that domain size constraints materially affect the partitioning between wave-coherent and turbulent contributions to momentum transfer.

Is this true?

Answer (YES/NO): NO